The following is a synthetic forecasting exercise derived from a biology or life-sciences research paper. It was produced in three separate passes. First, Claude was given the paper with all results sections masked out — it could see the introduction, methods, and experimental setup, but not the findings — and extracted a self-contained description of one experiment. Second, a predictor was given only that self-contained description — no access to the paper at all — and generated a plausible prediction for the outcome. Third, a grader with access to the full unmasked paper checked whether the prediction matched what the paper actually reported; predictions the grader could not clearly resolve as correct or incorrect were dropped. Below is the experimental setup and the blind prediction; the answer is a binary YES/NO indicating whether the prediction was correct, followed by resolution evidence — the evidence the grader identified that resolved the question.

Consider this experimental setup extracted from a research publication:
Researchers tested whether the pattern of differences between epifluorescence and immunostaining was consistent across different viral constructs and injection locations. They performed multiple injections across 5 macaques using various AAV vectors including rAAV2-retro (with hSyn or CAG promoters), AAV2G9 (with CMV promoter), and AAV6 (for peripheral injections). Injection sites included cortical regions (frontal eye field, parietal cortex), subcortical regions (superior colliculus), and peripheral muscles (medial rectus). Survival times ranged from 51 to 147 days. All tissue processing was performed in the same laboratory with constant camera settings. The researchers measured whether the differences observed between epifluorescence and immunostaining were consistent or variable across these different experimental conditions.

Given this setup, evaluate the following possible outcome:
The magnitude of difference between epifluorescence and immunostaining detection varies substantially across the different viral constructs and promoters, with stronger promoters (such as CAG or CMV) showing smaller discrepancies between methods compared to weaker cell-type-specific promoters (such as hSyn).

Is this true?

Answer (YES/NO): NO